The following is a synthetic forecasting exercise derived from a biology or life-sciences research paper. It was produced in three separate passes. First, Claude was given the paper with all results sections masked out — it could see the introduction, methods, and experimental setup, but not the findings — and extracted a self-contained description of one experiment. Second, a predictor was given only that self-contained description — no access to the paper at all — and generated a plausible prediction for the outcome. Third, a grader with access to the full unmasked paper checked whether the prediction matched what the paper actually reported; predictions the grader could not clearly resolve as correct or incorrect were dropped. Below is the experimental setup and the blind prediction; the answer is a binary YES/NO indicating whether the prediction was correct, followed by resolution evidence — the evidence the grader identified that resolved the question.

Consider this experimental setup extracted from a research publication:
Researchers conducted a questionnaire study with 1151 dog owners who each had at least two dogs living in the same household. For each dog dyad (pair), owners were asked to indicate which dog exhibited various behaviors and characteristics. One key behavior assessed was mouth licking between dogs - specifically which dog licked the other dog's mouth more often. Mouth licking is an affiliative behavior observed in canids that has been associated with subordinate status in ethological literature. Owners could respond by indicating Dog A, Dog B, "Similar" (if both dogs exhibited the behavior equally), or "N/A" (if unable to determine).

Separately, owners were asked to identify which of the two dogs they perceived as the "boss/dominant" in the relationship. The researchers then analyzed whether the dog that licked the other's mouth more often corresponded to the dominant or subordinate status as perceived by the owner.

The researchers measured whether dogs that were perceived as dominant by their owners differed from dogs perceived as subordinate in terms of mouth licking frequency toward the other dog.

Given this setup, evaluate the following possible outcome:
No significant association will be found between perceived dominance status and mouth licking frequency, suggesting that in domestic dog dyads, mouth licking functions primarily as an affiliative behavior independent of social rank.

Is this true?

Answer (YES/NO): NO